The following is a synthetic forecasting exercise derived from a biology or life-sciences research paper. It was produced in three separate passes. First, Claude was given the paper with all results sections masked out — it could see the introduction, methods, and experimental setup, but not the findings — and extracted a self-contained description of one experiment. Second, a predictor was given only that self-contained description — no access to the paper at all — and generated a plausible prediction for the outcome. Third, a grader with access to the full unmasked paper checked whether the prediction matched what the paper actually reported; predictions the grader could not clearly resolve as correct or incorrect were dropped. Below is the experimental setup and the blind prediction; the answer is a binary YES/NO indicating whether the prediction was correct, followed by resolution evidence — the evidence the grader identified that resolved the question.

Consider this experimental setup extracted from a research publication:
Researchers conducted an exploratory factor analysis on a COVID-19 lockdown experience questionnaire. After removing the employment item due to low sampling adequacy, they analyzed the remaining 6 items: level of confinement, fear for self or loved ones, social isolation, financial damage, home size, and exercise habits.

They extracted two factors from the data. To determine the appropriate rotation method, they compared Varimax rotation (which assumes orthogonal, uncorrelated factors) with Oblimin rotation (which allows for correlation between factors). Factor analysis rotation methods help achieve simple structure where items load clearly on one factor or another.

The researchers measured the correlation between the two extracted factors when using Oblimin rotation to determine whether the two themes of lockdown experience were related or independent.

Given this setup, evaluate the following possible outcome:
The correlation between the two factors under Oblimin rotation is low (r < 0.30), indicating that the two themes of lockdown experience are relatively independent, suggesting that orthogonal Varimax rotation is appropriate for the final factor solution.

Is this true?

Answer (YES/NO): YES